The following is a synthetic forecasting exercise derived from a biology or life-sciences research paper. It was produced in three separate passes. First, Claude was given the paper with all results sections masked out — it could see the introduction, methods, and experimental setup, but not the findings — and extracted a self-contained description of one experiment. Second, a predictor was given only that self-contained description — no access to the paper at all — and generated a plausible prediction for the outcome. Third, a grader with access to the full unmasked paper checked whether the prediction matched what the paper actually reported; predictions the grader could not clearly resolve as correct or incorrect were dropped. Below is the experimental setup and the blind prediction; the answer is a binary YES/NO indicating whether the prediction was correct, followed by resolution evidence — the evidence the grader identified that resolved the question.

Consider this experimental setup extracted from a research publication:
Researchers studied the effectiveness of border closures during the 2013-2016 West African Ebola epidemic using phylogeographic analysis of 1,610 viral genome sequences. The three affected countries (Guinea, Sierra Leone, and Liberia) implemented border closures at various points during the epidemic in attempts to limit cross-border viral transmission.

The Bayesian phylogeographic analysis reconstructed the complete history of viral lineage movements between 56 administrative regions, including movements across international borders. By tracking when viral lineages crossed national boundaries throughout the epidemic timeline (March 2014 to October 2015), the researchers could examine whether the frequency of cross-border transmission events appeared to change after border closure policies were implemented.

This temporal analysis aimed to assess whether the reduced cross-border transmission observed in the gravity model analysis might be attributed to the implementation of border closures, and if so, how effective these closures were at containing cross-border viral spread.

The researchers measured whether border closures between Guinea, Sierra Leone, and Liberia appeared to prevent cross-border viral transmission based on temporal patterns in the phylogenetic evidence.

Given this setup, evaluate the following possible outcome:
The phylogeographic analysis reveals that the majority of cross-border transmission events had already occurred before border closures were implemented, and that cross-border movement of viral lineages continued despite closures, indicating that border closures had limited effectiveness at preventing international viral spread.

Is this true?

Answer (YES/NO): NO